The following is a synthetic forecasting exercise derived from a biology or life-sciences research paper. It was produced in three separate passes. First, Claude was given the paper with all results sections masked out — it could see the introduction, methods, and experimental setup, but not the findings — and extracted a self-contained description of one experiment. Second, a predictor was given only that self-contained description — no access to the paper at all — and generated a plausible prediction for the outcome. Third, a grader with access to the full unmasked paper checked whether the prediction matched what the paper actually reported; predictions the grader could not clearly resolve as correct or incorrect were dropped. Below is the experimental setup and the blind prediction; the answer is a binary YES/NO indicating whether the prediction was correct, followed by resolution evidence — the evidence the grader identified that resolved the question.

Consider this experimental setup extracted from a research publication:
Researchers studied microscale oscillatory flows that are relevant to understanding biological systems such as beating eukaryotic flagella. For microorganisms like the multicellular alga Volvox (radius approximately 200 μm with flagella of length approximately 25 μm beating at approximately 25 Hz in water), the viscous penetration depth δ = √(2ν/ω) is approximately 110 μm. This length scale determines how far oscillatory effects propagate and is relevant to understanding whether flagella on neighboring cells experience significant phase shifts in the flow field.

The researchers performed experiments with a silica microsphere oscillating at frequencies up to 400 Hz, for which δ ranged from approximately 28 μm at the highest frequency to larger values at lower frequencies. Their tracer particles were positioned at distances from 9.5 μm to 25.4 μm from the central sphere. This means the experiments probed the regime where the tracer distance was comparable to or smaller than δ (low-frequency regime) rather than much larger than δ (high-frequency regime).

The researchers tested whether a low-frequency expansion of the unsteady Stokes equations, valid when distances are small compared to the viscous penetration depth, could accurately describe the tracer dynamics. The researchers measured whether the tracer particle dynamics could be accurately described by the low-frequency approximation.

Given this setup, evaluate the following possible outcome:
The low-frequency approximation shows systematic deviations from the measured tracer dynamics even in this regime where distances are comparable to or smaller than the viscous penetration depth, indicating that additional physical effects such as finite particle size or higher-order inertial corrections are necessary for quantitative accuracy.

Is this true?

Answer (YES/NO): NO